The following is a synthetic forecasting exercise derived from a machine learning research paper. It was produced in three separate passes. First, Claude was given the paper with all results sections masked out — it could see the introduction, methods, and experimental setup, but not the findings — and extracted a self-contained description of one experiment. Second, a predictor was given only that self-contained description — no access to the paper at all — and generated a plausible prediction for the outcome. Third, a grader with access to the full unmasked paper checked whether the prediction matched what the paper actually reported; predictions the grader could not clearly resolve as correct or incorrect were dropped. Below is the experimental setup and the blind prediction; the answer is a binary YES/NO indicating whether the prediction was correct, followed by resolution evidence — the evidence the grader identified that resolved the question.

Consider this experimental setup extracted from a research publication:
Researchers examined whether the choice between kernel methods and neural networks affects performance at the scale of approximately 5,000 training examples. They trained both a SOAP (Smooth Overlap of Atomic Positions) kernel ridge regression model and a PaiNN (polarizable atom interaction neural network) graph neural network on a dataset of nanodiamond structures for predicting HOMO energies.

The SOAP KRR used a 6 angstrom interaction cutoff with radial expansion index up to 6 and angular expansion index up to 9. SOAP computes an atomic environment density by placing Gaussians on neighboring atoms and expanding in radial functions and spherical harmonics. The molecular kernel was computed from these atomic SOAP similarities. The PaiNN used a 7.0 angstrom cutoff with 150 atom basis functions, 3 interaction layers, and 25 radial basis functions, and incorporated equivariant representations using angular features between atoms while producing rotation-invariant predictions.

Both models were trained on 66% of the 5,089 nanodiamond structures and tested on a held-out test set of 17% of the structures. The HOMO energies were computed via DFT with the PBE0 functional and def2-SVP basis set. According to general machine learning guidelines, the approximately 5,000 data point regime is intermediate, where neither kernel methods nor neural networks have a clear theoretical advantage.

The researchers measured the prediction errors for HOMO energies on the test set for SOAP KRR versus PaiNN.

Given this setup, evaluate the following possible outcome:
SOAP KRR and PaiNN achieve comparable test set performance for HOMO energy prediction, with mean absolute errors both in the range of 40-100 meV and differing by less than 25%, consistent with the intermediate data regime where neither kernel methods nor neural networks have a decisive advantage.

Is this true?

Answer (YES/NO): NO